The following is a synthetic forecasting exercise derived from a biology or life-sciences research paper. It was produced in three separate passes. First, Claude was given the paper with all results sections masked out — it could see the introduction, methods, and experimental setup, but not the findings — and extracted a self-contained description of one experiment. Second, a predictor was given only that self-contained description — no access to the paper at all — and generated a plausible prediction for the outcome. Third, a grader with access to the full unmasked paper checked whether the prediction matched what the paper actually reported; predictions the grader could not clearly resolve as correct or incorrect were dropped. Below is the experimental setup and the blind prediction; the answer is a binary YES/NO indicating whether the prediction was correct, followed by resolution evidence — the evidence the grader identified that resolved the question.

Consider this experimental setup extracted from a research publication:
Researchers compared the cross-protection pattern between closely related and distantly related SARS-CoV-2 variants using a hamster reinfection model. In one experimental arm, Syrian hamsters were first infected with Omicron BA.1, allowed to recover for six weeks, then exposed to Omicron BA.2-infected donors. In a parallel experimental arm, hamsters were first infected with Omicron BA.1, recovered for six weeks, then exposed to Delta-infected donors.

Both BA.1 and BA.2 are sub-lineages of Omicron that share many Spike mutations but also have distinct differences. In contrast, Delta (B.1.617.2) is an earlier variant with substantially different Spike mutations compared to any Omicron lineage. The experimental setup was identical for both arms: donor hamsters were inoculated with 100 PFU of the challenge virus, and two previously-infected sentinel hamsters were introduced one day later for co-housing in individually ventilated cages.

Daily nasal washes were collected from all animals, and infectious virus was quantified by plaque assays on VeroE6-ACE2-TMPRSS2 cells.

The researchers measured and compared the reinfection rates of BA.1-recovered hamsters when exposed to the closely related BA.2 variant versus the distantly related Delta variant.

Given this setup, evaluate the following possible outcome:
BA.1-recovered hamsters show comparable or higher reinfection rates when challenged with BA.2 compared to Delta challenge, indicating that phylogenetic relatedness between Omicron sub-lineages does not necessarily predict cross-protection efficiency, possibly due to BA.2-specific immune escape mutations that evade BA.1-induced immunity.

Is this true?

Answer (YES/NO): NO